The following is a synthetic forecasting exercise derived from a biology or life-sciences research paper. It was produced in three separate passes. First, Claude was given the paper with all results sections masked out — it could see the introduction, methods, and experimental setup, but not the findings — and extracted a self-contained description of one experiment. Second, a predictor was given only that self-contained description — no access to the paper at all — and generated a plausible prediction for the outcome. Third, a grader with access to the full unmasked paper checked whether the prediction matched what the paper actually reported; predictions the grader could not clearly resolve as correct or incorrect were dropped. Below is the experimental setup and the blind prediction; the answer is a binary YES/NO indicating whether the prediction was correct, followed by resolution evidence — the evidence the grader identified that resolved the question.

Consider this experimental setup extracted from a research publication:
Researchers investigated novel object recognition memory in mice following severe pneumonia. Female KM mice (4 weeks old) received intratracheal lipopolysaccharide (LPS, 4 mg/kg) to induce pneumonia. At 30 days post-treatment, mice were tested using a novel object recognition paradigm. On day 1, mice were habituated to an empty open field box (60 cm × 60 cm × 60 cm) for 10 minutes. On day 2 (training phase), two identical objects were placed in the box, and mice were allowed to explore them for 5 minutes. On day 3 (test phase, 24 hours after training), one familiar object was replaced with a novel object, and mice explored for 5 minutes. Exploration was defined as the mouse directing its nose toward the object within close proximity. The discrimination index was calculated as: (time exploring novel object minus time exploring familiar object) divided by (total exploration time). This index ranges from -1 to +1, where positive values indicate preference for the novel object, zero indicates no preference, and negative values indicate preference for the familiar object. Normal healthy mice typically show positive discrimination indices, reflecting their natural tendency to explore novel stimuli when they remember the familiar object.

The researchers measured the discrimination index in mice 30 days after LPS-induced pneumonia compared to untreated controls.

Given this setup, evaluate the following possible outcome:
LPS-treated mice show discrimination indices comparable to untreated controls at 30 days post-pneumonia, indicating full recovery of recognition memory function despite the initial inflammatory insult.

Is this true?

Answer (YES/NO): NO